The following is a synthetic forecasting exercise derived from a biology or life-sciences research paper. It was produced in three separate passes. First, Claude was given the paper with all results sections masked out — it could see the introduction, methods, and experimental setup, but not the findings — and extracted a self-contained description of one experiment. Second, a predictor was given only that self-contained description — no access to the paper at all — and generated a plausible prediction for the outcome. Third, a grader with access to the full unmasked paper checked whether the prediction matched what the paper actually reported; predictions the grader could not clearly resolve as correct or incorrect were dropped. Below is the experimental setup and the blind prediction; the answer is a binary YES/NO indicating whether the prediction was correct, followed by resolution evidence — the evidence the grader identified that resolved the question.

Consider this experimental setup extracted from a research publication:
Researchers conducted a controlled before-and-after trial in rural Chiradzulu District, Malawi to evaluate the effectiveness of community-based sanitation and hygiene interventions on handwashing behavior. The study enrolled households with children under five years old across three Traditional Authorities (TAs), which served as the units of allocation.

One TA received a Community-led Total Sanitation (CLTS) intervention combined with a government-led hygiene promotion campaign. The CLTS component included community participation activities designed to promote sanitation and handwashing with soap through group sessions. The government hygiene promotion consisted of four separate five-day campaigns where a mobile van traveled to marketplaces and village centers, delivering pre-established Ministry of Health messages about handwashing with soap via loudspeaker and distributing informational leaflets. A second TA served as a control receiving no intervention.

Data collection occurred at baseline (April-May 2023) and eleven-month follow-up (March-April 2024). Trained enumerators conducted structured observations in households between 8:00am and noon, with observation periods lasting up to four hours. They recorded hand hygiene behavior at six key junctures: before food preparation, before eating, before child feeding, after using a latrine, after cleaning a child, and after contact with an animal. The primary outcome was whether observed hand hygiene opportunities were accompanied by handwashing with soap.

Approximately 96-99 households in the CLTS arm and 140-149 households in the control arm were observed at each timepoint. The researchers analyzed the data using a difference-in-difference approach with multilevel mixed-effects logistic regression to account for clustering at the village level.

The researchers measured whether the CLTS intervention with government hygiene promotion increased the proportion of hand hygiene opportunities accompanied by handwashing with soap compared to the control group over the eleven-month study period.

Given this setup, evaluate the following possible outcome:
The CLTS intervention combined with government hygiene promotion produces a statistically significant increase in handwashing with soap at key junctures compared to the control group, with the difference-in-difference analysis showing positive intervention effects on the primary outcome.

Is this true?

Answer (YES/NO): NO